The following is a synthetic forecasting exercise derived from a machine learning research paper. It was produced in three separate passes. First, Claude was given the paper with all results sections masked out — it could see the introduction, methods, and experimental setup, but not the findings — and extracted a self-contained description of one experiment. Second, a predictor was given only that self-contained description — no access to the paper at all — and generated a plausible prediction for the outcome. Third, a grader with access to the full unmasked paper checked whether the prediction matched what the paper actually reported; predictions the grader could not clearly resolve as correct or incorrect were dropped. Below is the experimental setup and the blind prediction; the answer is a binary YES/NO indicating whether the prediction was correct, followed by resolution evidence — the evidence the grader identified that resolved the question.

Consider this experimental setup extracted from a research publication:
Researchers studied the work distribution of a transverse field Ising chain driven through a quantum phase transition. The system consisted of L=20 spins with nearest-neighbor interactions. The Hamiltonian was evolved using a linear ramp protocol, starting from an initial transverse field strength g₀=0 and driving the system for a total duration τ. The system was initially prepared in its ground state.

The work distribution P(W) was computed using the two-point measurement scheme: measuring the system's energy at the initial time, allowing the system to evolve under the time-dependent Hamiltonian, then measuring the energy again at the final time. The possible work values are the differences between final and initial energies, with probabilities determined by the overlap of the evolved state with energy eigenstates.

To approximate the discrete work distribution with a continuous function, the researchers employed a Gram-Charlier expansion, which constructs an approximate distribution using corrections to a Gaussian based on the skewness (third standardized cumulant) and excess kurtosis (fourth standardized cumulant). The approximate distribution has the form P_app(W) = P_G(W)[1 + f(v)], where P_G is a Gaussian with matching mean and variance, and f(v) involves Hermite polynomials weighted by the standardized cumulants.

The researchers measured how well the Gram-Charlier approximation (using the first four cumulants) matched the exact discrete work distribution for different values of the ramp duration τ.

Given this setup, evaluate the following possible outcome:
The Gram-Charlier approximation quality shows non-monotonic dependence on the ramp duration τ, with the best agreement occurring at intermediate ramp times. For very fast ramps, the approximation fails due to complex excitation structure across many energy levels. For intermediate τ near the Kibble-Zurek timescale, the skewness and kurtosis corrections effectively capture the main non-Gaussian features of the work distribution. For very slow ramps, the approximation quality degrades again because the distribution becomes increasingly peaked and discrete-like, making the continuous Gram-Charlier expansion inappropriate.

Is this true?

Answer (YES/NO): NO